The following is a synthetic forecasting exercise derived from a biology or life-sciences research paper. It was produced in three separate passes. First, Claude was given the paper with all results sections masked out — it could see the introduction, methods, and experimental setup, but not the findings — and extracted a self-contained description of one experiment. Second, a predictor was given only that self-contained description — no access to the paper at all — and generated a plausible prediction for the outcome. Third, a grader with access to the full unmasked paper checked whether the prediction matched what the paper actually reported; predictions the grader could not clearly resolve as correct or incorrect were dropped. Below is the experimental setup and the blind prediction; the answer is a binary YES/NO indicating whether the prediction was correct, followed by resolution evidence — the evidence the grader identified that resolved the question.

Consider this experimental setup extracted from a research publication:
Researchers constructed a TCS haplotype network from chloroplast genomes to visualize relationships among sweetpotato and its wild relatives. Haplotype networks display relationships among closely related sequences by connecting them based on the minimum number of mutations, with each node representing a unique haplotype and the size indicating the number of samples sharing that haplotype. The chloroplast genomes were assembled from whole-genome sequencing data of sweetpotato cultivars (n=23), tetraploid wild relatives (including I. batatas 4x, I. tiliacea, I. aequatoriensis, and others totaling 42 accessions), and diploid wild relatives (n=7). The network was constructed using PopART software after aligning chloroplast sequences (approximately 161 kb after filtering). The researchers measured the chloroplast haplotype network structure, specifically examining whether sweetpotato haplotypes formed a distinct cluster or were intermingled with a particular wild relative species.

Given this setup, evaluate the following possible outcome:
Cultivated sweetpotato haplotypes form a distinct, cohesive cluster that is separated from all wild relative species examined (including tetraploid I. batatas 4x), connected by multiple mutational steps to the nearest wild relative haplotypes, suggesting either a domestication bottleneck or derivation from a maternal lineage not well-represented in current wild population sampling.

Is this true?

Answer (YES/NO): NO